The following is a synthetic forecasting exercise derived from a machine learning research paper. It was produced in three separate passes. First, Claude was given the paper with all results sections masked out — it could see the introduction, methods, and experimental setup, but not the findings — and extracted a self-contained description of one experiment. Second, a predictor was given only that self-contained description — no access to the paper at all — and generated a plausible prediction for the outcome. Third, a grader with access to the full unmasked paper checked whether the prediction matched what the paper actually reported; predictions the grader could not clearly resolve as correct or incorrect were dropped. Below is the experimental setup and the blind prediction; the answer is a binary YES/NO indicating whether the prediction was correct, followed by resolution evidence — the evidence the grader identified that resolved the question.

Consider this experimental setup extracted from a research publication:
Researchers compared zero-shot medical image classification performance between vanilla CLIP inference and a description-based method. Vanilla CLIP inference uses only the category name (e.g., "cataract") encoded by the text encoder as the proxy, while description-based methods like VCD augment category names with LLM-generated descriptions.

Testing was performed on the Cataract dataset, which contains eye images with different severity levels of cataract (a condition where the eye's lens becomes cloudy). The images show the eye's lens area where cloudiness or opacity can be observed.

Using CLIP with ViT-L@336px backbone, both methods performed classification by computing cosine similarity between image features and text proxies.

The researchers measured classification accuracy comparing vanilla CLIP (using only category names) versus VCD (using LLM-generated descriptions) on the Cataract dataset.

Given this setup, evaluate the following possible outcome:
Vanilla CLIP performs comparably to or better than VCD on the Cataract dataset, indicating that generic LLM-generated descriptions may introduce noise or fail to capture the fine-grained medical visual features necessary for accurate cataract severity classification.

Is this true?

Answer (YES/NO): YES